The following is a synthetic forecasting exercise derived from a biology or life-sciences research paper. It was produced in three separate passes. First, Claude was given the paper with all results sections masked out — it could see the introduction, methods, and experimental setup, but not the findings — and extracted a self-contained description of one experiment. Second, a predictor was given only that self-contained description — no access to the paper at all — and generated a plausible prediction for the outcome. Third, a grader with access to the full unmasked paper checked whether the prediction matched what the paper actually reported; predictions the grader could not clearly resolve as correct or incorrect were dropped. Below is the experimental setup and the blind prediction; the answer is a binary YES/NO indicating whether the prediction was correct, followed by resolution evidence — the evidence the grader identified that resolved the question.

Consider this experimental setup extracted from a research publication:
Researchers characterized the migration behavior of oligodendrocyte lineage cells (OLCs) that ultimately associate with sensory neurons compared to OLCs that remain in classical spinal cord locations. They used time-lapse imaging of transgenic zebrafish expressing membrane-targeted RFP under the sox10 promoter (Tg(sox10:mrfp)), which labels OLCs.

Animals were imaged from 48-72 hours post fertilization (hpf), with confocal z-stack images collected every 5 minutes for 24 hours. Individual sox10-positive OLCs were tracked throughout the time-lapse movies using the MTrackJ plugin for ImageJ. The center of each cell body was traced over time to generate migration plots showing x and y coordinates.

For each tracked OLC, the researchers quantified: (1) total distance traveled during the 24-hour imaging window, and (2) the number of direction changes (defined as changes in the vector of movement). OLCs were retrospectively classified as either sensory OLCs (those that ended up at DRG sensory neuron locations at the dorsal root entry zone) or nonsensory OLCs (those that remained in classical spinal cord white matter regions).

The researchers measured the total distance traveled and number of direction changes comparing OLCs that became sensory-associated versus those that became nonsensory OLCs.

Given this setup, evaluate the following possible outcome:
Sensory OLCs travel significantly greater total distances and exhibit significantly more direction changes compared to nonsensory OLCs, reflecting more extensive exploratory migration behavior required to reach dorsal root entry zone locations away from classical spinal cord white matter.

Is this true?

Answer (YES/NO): NO